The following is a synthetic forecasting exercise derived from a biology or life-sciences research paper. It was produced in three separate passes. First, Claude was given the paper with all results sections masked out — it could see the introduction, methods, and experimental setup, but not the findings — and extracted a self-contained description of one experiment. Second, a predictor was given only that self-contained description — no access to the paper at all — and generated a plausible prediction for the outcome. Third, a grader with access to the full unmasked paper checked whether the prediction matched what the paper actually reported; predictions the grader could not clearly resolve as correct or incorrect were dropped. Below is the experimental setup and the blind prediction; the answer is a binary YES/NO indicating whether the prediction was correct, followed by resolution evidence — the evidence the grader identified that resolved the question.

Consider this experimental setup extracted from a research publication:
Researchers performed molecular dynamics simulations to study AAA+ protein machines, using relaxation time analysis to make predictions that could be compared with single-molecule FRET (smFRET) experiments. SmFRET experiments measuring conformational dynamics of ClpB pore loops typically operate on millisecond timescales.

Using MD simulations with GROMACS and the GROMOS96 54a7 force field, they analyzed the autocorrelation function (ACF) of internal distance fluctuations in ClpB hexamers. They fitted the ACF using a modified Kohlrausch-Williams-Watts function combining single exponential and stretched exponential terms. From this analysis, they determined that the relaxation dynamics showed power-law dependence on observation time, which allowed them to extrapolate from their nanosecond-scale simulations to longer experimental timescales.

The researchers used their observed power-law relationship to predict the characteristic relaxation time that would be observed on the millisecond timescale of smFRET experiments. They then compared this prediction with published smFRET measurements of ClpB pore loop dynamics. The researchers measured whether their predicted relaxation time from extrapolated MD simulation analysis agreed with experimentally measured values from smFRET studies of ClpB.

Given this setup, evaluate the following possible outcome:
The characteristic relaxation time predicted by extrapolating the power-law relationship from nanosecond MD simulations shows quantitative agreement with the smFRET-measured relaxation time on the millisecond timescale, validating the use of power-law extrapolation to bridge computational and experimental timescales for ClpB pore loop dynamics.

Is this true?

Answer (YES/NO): YES